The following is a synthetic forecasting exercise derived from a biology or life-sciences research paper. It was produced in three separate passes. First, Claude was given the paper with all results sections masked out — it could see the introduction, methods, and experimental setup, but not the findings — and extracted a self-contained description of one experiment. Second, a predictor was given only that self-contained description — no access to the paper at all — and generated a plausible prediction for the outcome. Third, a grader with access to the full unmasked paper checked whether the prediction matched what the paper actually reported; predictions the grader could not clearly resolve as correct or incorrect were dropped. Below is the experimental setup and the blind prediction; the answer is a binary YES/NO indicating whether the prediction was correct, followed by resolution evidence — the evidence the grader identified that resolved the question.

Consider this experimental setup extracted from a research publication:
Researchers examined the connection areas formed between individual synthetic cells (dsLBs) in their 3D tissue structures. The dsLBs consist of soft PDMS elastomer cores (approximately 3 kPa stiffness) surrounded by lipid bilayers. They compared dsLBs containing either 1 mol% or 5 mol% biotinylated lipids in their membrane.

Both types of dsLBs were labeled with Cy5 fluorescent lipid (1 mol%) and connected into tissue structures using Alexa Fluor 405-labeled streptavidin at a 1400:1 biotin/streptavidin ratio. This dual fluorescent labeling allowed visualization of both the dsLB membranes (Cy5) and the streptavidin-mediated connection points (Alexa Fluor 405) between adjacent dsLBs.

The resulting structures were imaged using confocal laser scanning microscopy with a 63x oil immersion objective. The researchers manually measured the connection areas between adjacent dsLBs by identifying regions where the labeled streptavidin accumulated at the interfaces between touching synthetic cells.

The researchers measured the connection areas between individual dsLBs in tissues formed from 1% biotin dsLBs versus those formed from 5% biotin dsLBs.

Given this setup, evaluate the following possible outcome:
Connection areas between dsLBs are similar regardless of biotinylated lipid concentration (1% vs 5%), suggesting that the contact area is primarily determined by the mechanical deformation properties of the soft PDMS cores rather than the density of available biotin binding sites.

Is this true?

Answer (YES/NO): NO